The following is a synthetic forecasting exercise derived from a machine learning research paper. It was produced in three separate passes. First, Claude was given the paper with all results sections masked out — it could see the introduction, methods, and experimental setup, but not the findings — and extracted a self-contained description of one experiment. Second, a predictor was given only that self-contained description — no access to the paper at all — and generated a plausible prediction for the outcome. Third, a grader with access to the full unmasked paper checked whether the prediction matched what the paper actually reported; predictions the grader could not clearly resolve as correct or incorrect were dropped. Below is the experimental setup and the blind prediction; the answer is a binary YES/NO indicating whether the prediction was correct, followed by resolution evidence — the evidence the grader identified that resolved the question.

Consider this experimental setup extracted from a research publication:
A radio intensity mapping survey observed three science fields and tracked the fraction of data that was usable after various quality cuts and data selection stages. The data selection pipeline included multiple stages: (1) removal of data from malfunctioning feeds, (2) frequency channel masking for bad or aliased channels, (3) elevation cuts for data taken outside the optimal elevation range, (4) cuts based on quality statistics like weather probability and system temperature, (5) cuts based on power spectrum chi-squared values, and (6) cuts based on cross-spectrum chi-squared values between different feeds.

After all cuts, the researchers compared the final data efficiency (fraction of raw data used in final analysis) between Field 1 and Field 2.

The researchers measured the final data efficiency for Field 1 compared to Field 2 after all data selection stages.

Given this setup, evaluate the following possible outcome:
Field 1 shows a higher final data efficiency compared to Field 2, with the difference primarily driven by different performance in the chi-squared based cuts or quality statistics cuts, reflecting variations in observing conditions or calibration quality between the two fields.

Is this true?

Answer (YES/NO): YES